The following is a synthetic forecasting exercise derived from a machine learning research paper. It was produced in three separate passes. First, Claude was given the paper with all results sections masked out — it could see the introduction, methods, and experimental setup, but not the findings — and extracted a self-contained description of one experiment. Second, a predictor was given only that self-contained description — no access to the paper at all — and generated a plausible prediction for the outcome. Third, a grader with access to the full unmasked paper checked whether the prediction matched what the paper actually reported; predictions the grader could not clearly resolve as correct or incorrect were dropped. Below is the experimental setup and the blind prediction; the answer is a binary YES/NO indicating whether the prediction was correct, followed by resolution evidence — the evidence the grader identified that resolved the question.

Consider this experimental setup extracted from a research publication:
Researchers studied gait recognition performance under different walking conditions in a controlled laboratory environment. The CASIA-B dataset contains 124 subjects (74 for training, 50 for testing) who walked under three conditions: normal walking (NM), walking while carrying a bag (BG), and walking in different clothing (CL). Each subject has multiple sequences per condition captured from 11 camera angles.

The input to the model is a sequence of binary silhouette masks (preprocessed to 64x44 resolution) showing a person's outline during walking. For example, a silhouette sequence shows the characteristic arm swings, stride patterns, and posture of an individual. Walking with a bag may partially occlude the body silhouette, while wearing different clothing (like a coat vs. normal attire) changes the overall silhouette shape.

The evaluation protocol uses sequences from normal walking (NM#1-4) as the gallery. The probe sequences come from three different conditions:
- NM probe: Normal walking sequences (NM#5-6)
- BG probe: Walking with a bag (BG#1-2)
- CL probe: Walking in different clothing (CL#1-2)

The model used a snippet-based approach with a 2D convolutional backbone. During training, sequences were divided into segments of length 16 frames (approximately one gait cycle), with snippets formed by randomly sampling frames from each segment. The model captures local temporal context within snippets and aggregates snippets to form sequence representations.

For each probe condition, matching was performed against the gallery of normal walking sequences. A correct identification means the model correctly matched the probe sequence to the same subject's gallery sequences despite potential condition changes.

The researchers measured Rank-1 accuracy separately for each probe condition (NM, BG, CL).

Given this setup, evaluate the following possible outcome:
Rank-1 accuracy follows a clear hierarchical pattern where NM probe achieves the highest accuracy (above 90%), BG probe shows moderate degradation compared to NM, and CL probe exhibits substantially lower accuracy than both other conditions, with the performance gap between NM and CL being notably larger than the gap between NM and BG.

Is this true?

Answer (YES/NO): YES